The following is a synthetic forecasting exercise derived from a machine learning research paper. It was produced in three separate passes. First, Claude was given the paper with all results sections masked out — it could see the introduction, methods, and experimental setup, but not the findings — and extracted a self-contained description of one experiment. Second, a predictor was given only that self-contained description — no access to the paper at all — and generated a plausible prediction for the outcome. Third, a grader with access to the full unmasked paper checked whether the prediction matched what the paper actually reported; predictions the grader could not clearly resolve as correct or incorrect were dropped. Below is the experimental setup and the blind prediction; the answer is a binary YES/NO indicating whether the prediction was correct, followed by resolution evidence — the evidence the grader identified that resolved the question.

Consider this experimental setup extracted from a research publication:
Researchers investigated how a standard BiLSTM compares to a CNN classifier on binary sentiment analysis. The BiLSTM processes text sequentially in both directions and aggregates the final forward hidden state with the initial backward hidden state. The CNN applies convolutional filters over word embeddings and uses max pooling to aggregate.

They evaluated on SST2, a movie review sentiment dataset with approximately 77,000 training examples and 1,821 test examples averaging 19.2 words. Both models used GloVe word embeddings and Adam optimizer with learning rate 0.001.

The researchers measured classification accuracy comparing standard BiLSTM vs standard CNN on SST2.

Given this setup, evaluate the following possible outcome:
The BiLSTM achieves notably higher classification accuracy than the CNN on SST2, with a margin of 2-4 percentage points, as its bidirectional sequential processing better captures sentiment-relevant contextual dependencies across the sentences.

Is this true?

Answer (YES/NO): NO